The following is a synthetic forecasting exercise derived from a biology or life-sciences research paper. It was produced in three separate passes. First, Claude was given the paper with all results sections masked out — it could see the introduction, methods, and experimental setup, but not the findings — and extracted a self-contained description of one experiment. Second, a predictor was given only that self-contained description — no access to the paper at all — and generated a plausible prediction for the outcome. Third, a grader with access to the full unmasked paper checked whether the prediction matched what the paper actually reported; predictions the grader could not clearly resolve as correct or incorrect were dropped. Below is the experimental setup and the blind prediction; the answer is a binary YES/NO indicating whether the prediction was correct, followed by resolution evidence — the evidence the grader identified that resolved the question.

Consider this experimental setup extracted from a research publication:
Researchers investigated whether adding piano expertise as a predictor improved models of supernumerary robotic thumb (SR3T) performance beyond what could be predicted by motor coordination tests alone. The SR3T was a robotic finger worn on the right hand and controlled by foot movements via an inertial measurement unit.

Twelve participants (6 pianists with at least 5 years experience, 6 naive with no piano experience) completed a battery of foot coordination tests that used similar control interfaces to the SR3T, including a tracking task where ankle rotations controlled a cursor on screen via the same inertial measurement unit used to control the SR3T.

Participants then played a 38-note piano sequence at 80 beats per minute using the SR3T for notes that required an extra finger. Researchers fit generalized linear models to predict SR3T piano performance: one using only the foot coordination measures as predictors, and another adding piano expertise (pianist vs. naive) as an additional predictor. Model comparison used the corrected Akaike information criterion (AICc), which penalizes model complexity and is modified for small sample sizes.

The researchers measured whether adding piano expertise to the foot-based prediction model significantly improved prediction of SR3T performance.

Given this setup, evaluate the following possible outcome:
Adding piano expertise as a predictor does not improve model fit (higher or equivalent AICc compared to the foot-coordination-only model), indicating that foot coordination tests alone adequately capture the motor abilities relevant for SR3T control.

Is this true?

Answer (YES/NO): YES